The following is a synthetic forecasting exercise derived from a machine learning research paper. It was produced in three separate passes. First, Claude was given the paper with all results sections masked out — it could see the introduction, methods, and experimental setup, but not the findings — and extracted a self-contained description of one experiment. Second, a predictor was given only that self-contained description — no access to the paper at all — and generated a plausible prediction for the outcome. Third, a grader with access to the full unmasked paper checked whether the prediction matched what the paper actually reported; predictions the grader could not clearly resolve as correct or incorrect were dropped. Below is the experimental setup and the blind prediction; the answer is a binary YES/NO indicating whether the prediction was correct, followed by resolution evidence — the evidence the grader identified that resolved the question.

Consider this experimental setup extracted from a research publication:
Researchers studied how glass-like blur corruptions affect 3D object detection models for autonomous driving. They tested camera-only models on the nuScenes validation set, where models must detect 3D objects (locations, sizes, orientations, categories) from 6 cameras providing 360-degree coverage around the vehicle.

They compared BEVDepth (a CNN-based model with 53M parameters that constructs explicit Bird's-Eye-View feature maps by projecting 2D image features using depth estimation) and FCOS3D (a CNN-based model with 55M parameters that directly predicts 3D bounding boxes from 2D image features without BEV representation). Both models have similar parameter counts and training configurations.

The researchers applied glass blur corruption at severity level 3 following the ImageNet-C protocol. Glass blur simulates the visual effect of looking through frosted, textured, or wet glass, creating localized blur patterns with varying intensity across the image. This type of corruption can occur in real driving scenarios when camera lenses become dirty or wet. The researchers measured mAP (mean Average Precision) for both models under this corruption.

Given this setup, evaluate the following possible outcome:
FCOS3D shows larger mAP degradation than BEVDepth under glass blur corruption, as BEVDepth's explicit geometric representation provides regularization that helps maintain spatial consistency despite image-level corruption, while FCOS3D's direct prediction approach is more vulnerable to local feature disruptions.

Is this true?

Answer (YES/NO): YES